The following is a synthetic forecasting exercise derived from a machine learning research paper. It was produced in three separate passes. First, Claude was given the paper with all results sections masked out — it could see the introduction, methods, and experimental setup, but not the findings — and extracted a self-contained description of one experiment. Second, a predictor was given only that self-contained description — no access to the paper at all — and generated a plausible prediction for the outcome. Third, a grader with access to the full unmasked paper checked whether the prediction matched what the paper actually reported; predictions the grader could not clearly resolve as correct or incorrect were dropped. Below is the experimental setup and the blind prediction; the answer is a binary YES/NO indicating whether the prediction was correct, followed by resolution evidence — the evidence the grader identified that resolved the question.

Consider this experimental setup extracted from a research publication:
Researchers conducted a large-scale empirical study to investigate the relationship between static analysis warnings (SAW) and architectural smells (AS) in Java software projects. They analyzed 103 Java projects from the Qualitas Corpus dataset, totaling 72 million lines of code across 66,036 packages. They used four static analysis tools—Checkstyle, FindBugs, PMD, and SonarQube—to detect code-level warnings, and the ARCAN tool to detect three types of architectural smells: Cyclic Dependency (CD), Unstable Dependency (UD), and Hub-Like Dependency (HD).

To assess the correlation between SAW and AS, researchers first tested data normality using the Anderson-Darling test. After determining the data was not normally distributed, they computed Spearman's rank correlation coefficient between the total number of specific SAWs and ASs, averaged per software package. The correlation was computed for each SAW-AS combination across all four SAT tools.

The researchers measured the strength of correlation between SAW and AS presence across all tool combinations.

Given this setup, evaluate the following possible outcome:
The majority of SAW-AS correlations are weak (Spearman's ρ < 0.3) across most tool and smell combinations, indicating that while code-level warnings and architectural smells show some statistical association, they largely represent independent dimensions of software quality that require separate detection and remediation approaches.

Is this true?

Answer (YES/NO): NO